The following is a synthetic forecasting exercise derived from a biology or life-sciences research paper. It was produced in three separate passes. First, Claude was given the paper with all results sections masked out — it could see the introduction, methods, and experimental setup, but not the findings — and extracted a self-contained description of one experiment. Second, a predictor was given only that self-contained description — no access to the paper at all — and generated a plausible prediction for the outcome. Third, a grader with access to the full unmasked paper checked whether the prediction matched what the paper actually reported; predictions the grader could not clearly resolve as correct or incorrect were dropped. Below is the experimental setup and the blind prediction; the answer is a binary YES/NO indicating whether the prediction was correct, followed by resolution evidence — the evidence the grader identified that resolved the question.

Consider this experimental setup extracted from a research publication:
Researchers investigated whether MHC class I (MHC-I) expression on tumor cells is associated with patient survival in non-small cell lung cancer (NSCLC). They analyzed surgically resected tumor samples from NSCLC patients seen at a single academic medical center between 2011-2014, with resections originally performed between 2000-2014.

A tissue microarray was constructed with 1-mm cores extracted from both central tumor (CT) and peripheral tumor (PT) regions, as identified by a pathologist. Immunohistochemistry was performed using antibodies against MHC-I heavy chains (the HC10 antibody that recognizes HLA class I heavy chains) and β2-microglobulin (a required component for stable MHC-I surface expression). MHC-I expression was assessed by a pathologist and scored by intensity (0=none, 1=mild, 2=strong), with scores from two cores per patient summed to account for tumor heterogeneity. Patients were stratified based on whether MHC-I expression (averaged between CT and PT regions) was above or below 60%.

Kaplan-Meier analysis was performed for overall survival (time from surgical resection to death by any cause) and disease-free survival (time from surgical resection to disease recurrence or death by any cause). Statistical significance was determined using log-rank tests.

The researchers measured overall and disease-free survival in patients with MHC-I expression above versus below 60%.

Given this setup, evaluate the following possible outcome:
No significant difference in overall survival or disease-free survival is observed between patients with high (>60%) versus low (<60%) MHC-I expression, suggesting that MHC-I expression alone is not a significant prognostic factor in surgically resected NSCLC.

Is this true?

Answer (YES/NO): YES